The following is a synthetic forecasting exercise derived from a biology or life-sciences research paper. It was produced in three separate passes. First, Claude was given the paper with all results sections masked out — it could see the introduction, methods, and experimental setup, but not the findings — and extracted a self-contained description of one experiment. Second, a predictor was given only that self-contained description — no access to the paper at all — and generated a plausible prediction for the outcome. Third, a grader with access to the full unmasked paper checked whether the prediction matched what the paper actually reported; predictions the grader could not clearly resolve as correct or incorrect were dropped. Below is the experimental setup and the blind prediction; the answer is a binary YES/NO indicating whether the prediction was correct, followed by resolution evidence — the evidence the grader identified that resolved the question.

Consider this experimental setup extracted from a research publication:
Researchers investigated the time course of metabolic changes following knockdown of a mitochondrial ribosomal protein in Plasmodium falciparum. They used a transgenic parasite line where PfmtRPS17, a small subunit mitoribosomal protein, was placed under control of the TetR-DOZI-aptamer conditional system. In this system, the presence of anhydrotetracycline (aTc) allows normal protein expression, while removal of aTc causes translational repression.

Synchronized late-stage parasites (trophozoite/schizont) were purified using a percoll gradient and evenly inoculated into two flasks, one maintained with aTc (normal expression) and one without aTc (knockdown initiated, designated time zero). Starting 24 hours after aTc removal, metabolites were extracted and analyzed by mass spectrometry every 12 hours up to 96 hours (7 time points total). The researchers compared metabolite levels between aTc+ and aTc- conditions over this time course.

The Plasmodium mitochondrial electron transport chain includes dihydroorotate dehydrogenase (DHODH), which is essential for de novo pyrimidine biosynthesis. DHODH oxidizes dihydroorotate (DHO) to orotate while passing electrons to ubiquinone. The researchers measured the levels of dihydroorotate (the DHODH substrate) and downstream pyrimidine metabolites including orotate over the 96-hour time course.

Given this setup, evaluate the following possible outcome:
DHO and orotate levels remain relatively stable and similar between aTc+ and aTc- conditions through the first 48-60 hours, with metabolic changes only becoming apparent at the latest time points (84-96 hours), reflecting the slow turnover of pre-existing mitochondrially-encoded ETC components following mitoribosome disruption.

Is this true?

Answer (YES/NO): NO